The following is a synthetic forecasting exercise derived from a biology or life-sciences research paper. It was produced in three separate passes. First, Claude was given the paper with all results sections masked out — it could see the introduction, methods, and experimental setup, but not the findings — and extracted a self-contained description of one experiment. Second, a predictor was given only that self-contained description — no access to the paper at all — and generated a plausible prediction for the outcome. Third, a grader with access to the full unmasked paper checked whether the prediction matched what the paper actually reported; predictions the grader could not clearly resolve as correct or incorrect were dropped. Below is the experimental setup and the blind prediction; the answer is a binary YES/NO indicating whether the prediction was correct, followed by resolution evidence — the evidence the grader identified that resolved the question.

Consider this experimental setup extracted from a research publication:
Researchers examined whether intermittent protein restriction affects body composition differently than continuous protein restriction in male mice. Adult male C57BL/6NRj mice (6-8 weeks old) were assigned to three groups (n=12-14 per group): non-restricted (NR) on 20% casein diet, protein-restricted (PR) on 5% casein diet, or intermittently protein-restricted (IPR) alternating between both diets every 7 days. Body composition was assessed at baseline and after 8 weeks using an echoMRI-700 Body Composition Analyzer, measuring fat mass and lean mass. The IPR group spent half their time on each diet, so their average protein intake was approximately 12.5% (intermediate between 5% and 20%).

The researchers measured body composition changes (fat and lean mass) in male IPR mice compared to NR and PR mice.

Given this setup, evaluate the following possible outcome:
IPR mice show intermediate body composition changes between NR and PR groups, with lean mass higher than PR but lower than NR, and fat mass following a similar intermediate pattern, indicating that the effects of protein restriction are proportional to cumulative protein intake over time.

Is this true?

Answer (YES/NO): NO